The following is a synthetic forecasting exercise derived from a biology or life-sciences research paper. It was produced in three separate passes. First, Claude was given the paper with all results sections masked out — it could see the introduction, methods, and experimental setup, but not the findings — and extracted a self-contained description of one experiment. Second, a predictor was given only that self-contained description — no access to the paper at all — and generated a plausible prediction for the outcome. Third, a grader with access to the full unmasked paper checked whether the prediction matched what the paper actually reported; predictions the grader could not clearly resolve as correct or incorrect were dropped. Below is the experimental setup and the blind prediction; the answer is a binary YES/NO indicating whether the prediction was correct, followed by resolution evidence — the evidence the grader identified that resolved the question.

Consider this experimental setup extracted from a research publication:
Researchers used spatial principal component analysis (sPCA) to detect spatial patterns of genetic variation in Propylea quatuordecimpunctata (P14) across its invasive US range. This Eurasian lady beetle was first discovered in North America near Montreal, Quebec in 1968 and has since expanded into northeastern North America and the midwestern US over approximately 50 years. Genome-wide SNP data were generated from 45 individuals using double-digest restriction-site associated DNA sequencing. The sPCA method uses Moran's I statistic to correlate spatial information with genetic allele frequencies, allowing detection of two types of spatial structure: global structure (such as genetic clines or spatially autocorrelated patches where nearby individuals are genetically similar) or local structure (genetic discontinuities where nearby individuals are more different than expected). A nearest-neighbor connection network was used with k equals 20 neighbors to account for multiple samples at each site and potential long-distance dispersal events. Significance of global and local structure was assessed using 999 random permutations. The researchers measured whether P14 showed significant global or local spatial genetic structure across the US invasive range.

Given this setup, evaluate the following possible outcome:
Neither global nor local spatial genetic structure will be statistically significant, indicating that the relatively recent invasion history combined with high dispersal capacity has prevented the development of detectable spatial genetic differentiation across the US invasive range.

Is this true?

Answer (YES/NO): YES